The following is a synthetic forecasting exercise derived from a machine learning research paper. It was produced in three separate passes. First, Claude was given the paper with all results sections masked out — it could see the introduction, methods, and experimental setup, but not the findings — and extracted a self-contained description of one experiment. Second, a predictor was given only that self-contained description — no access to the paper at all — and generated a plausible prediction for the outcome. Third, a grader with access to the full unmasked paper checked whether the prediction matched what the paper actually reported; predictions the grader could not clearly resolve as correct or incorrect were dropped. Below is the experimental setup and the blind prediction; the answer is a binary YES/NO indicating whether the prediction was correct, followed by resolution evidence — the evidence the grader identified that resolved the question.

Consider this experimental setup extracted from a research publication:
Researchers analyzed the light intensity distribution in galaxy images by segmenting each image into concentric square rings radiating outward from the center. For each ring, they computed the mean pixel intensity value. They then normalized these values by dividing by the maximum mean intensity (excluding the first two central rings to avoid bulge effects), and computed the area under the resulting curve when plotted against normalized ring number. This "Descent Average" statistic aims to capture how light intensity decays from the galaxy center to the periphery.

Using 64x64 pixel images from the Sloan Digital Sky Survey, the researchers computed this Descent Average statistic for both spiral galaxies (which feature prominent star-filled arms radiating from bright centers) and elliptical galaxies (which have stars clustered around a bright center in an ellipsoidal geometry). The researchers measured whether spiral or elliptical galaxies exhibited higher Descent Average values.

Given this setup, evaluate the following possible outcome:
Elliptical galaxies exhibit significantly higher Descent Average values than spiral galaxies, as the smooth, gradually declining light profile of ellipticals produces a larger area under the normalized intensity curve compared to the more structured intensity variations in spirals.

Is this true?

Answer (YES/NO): NO